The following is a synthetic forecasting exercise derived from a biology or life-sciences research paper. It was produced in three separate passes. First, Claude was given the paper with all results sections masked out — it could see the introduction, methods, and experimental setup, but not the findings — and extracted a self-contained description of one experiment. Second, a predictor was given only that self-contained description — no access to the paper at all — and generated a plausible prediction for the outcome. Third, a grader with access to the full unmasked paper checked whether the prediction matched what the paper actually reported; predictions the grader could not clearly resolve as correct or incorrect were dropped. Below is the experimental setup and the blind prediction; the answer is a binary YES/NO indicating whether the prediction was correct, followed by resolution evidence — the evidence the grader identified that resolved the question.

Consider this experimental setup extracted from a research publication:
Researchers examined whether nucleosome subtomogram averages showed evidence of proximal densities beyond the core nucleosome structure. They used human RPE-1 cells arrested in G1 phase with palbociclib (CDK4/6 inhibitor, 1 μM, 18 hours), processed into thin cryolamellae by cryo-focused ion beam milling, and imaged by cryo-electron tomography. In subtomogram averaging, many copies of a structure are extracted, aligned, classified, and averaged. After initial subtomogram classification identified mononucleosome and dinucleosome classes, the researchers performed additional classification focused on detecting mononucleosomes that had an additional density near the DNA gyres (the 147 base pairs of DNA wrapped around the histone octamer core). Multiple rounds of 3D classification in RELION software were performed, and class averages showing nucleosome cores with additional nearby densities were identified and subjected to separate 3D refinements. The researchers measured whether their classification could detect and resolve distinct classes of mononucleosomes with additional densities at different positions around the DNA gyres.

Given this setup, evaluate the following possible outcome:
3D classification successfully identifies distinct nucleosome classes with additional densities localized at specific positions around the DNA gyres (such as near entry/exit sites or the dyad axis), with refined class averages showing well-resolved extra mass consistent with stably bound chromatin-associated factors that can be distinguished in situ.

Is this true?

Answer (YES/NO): NO